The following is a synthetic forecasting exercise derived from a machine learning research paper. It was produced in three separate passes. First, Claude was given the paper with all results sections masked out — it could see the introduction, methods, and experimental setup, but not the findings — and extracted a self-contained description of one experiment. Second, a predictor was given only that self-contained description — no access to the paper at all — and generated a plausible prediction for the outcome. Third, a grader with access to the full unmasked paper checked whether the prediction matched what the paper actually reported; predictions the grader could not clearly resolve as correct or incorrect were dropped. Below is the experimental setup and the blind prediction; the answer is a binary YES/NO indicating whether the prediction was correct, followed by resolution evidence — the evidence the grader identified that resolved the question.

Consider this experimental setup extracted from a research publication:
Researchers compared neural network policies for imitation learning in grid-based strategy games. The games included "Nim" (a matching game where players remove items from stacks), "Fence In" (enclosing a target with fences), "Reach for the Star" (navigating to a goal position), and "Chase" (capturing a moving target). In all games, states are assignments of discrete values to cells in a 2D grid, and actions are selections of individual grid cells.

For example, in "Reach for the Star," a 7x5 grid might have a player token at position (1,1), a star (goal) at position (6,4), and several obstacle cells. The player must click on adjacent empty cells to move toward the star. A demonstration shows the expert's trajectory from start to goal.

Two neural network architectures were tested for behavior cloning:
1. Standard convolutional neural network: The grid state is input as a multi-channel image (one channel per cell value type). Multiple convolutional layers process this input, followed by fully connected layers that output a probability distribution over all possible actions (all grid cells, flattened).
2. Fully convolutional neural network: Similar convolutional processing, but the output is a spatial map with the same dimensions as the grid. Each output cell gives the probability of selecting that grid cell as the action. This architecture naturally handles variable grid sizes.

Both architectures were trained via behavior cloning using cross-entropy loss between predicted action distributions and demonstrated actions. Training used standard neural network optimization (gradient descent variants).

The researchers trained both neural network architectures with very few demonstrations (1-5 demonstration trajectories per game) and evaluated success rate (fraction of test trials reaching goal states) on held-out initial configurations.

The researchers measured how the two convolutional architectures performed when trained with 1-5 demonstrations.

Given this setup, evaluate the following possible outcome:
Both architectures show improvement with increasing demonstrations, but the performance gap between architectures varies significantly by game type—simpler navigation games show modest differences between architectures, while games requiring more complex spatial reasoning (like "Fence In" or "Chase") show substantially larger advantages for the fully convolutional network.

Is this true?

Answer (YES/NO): NO